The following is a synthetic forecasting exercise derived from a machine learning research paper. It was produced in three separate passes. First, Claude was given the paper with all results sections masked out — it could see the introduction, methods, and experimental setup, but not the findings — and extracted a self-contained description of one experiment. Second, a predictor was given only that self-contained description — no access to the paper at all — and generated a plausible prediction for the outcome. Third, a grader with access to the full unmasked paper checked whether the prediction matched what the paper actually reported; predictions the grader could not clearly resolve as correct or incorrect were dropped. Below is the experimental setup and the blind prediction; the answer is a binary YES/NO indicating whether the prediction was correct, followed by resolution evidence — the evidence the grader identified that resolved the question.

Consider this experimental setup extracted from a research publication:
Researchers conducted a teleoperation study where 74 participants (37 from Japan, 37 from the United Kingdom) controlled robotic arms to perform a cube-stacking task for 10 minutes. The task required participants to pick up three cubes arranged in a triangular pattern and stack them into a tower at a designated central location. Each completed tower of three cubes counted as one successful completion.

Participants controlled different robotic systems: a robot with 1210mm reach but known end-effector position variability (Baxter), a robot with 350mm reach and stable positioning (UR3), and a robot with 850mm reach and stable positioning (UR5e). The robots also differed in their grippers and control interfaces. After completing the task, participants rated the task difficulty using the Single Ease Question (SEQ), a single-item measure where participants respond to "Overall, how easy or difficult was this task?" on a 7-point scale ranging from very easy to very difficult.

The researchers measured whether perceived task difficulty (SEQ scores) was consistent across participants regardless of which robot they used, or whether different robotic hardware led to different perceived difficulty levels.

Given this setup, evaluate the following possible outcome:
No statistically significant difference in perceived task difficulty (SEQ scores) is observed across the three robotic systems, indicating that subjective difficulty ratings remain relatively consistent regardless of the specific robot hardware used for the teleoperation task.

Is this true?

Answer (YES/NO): NO